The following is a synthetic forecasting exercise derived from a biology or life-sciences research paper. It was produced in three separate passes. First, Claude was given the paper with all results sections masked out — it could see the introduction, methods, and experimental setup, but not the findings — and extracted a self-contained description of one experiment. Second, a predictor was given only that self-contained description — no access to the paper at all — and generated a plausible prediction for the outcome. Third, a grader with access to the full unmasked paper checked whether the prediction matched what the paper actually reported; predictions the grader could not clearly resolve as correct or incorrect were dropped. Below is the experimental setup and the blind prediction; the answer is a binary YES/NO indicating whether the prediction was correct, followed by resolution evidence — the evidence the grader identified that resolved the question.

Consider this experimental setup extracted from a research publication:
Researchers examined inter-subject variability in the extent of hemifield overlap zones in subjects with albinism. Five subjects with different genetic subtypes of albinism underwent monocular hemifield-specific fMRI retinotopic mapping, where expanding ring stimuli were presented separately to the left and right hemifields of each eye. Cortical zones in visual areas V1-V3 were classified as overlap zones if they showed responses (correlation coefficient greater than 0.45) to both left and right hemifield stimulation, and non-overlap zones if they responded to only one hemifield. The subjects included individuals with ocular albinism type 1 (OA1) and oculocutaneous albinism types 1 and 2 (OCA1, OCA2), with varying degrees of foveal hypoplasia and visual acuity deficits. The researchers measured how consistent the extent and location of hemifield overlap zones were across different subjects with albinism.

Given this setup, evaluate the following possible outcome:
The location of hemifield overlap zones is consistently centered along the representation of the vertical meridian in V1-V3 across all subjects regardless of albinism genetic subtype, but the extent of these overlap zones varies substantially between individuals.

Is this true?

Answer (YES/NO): NO